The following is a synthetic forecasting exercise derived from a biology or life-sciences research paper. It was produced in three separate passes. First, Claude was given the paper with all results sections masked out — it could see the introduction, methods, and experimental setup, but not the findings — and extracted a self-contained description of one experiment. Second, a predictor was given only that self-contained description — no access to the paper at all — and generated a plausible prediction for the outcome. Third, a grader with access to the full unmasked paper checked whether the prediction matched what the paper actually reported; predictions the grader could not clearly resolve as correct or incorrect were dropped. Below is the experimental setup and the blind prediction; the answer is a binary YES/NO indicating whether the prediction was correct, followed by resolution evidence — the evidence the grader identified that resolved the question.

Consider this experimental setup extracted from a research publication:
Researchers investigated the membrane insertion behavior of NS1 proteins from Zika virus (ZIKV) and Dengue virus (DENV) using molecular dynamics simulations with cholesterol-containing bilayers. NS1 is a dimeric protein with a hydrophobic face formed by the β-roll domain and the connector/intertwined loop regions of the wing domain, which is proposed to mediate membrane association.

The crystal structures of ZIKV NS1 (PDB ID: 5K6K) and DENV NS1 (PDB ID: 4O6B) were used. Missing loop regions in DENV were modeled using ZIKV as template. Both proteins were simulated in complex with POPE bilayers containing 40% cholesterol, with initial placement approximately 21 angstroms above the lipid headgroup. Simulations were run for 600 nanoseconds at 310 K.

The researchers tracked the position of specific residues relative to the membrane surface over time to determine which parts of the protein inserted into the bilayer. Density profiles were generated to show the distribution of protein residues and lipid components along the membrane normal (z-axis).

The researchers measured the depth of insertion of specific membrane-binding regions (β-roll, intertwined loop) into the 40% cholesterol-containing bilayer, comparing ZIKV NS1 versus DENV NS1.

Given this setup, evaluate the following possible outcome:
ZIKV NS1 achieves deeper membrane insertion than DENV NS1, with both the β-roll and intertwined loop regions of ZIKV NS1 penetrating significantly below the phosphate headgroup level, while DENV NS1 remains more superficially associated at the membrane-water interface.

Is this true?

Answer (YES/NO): NO